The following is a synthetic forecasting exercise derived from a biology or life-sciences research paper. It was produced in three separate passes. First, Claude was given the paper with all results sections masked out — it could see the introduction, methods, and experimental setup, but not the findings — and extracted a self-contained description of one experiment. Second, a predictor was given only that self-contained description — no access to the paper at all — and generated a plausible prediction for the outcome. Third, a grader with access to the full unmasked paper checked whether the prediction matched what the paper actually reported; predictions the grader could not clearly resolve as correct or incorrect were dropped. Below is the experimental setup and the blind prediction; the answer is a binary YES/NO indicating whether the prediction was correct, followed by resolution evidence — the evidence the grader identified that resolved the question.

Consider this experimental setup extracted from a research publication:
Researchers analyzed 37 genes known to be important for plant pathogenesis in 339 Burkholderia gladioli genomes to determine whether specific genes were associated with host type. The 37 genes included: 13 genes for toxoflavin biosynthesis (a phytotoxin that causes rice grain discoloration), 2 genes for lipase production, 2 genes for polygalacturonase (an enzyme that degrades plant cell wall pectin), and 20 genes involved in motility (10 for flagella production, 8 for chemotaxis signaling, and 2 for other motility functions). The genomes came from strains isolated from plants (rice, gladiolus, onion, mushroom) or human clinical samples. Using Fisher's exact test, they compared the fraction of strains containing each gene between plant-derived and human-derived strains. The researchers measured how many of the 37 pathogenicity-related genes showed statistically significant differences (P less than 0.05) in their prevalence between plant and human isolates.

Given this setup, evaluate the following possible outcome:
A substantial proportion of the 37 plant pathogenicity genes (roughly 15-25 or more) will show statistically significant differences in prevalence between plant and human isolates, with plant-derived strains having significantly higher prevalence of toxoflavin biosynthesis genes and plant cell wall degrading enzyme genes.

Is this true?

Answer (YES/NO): NO